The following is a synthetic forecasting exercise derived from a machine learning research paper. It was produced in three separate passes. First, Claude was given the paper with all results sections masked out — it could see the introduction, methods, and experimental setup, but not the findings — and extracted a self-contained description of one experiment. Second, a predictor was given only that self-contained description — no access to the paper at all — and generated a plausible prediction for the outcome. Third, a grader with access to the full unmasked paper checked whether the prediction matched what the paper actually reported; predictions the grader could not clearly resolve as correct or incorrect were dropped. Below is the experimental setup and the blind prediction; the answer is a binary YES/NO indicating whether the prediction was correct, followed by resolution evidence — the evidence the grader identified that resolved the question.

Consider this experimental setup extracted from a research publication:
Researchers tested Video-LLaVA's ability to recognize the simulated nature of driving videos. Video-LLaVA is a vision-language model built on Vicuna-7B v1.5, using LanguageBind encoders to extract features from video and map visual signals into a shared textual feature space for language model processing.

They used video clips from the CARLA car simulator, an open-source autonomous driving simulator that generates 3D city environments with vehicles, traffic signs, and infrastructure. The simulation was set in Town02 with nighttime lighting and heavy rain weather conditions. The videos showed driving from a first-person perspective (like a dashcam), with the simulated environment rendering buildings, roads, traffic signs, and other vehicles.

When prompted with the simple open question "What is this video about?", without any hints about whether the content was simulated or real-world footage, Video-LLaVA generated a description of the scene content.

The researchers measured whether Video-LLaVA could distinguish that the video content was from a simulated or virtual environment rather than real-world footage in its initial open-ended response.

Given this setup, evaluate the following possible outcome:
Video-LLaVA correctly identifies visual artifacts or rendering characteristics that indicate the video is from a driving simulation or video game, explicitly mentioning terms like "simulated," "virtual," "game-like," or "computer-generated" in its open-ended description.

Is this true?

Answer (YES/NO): NO